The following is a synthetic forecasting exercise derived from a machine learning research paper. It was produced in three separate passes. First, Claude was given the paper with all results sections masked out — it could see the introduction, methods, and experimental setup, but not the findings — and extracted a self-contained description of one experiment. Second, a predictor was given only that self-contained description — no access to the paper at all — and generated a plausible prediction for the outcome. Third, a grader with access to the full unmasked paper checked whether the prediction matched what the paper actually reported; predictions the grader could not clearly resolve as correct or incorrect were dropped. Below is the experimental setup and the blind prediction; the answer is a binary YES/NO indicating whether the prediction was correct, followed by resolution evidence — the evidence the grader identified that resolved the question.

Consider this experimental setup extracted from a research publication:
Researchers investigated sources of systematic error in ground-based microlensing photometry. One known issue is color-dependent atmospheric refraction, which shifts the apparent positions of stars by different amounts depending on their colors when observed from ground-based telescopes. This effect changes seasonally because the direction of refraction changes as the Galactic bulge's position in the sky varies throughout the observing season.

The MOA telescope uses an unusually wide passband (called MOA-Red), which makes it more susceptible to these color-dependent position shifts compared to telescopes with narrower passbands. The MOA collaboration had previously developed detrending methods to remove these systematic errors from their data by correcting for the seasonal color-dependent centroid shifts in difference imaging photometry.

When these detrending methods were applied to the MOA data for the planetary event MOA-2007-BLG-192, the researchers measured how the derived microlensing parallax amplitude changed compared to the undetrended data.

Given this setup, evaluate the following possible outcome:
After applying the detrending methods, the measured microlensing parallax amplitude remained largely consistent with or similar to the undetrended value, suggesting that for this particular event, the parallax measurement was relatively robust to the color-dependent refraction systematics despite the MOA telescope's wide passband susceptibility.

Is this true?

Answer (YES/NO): NO